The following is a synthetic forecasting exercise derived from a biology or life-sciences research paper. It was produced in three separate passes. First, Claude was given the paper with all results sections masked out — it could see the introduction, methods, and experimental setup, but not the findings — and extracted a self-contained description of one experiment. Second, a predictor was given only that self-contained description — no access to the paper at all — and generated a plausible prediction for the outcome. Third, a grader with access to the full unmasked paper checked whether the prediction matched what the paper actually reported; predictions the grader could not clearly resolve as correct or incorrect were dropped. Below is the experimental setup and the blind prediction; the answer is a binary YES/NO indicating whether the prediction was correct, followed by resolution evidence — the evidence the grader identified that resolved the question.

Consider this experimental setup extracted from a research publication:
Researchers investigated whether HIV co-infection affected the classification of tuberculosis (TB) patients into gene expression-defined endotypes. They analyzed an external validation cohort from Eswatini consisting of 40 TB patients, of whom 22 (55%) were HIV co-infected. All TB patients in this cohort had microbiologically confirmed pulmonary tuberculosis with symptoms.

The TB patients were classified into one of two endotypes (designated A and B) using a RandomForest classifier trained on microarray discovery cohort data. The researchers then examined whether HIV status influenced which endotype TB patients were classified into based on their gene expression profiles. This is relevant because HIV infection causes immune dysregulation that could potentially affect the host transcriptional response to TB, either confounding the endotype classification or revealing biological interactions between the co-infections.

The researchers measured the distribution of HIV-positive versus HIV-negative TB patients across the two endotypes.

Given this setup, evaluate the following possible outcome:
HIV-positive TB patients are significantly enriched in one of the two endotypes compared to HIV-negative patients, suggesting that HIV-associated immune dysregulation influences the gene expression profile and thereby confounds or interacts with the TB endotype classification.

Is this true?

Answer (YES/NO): NO